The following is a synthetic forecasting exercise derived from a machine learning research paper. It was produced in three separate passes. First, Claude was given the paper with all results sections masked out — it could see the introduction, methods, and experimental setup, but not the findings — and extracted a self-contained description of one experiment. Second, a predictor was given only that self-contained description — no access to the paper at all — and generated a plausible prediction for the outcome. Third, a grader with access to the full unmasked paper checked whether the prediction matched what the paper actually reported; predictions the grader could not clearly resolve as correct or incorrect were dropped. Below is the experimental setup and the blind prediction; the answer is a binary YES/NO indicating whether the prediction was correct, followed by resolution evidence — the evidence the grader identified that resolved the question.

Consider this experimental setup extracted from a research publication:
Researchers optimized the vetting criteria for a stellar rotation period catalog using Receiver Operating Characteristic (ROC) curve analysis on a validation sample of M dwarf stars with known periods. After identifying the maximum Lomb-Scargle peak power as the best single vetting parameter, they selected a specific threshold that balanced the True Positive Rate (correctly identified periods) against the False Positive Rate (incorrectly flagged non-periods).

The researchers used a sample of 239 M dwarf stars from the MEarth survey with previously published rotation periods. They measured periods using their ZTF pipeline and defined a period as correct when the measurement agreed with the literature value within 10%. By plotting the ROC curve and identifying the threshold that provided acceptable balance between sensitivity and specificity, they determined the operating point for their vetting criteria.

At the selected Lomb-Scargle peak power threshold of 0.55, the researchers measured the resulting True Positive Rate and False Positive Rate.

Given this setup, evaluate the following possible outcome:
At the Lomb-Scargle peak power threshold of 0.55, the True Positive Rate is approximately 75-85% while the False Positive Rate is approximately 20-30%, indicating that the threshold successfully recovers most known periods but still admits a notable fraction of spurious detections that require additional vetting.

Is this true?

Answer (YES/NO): NO